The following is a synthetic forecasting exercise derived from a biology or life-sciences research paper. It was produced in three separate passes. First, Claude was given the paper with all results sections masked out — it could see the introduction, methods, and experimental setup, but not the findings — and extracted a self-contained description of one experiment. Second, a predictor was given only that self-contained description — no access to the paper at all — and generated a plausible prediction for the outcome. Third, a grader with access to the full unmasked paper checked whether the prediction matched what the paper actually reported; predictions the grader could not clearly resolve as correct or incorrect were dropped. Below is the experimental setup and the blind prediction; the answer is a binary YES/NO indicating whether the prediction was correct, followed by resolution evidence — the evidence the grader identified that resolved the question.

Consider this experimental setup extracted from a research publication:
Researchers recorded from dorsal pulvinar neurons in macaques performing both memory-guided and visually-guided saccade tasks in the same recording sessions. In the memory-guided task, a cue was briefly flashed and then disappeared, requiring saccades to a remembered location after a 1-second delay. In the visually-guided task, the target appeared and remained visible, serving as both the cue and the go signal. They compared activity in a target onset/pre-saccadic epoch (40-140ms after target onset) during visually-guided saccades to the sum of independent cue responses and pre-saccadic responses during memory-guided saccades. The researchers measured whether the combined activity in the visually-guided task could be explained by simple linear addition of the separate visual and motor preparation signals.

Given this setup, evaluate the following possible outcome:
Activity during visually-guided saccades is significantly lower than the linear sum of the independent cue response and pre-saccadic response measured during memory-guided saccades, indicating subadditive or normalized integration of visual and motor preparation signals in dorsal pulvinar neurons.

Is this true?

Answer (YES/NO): NO